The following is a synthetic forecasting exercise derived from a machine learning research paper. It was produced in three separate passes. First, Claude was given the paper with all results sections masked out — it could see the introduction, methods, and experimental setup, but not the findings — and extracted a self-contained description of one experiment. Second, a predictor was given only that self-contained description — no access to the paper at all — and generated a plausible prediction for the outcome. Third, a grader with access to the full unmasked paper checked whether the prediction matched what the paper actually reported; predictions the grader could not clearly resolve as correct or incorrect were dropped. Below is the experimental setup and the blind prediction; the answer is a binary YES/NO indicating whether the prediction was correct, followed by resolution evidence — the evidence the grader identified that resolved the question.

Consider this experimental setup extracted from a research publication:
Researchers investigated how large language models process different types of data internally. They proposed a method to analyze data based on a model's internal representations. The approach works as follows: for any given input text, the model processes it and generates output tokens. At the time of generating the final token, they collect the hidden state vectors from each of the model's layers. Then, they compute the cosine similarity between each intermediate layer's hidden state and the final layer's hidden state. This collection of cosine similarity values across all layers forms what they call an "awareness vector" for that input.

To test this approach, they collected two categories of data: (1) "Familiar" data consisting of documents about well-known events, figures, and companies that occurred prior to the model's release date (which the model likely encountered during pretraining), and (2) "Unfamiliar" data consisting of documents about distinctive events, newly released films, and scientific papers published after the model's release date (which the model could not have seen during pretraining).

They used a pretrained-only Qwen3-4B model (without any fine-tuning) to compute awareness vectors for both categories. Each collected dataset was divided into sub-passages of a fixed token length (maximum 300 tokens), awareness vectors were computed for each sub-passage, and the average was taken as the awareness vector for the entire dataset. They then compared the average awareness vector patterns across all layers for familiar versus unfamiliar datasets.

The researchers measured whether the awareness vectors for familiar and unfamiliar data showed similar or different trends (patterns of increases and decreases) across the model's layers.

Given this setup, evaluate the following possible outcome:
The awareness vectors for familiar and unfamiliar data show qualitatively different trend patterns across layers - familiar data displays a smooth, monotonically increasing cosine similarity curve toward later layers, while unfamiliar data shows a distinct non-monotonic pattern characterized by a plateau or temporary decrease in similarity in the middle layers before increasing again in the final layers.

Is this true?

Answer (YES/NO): NO